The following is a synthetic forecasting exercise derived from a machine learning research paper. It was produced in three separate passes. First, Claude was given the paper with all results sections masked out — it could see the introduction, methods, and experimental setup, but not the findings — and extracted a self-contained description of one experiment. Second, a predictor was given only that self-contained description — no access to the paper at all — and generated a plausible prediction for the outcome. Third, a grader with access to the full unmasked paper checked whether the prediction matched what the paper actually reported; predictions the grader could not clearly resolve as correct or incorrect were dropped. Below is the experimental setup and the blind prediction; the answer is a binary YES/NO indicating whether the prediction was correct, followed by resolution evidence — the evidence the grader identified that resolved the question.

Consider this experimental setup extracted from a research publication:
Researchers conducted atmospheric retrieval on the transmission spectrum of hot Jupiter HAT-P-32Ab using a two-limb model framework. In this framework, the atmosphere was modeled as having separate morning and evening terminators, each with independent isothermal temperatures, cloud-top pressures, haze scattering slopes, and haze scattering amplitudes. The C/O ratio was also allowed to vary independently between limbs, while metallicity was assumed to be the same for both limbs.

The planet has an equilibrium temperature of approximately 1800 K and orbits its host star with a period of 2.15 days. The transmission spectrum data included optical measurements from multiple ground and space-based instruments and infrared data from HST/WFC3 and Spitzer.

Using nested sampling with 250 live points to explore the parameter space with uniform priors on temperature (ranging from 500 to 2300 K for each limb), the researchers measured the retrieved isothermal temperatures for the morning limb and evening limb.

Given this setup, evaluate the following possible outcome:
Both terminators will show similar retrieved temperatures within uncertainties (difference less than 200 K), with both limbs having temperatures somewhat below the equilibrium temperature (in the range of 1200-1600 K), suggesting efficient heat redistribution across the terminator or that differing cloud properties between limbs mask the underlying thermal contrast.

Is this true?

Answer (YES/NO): NO